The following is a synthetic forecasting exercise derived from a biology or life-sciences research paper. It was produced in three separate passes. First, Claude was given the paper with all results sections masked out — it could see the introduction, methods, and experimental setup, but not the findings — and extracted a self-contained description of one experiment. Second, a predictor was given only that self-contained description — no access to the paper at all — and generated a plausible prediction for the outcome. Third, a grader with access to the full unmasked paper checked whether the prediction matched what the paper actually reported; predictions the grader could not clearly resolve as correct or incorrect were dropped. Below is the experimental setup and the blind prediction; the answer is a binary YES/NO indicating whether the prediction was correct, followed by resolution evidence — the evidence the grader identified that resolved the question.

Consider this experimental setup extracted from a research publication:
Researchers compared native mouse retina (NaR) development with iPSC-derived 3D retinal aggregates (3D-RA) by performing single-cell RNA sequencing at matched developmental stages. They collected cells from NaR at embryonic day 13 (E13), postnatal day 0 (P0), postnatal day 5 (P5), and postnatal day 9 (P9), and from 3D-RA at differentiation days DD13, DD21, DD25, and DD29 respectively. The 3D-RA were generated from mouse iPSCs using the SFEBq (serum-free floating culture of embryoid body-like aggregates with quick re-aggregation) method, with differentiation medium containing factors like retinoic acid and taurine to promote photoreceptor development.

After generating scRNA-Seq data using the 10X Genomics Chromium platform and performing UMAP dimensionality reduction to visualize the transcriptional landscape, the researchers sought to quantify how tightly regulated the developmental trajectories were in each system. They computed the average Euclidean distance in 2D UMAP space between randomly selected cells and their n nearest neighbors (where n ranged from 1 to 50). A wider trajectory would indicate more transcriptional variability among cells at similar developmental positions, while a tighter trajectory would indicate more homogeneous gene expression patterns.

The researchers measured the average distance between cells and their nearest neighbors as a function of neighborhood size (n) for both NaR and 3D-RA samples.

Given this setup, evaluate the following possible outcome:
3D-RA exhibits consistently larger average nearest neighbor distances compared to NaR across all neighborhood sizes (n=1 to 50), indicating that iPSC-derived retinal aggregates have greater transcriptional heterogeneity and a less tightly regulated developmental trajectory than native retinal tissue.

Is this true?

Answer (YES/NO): YES